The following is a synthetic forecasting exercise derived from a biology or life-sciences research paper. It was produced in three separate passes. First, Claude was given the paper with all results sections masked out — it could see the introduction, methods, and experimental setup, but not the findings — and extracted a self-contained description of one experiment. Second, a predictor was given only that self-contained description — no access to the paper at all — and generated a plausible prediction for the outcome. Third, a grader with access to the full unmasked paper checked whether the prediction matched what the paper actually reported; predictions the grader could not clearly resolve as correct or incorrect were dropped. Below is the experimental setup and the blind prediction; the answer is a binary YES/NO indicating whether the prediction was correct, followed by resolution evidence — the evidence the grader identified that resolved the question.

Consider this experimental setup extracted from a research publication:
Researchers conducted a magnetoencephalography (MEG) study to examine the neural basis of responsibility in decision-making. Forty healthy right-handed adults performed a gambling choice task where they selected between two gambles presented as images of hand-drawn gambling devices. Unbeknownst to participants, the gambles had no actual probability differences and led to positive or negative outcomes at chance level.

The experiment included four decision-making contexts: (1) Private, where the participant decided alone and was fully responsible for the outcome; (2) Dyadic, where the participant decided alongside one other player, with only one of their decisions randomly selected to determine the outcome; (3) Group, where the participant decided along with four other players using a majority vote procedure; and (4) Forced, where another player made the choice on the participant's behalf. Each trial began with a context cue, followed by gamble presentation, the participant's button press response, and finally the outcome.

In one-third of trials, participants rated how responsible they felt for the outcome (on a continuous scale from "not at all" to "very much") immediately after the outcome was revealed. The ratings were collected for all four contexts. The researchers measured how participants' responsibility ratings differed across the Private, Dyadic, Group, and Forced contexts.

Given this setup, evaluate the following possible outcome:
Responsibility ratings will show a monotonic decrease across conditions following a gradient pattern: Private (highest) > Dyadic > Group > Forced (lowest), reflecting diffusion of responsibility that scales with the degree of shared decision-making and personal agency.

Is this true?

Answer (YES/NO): YES